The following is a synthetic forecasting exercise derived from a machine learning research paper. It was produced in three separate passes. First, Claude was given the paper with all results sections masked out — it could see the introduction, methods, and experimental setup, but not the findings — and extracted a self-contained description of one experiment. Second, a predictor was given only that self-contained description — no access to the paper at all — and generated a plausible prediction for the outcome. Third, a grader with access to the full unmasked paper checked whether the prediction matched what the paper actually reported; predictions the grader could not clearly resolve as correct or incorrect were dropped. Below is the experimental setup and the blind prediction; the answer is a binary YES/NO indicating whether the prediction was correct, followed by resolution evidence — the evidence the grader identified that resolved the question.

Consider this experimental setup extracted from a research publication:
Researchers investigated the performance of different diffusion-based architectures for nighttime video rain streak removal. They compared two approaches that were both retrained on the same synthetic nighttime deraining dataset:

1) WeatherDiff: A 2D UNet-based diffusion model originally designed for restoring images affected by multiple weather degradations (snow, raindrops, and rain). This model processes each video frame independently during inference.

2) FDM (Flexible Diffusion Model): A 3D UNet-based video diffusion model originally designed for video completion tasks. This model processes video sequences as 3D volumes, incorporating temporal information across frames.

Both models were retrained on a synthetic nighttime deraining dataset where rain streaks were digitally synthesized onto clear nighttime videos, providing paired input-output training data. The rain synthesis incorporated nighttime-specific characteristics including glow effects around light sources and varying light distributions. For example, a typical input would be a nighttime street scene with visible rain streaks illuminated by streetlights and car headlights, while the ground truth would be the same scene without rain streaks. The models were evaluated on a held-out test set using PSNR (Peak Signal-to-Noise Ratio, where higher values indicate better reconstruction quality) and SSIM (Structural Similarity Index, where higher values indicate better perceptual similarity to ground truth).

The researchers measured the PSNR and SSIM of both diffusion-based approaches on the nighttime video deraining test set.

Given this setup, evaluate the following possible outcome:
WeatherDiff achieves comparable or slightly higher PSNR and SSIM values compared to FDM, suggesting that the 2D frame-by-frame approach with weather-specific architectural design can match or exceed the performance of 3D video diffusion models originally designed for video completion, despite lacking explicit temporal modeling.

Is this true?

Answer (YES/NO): NO